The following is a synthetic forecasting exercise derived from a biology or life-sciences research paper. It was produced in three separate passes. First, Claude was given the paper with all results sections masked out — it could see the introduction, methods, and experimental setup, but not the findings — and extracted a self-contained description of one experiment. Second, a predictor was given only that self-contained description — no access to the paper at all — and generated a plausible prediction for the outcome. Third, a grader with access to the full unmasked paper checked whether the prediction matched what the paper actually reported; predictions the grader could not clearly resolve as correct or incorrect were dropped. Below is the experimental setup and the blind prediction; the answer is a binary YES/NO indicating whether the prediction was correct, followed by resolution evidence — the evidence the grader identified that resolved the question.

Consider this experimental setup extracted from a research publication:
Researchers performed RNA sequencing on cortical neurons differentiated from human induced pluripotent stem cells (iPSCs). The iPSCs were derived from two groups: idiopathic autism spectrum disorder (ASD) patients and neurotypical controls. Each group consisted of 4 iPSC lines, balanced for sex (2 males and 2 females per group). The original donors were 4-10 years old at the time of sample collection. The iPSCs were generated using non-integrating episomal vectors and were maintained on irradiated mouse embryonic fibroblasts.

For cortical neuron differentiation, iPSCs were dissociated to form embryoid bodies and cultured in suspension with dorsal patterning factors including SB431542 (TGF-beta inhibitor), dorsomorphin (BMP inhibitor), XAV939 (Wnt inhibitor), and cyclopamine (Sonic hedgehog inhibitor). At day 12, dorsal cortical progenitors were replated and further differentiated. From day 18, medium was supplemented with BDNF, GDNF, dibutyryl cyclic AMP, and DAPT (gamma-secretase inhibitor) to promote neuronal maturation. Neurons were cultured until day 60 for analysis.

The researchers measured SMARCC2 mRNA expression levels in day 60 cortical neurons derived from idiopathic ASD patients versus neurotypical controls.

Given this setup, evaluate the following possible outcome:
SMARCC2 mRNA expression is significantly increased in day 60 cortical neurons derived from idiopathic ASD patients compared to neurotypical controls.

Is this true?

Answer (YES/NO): NO